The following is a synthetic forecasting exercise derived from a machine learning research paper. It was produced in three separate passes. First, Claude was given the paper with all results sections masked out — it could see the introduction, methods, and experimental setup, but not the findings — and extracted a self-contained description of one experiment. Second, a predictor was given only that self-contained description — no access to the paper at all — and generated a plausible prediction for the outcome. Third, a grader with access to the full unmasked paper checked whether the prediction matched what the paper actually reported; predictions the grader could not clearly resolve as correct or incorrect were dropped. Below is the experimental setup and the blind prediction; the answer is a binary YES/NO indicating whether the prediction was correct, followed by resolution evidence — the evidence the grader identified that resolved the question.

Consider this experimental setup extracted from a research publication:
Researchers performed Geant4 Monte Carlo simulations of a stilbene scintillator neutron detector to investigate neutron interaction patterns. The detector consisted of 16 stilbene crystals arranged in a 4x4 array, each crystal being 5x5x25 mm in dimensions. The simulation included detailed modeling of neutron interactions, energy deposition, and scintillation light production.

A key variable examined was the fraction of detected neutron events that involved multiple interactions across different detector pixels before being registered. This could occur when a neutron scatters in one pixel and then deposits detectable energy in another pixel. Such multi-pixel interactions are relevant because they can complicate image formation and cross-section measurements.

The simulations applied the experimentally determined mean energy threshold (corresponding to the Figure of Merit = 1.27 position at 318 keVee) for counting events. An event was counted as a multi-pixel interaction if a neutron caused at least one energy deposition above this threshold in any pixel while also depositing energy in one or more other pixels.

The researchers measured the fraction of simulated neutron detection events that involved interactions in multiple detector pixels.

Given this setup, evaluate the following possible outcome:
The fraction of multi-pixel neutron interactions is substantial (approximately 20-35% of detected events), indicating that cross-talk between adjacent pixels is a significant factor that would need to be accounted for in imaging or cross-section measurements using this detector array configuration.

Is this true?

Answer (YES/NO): YES